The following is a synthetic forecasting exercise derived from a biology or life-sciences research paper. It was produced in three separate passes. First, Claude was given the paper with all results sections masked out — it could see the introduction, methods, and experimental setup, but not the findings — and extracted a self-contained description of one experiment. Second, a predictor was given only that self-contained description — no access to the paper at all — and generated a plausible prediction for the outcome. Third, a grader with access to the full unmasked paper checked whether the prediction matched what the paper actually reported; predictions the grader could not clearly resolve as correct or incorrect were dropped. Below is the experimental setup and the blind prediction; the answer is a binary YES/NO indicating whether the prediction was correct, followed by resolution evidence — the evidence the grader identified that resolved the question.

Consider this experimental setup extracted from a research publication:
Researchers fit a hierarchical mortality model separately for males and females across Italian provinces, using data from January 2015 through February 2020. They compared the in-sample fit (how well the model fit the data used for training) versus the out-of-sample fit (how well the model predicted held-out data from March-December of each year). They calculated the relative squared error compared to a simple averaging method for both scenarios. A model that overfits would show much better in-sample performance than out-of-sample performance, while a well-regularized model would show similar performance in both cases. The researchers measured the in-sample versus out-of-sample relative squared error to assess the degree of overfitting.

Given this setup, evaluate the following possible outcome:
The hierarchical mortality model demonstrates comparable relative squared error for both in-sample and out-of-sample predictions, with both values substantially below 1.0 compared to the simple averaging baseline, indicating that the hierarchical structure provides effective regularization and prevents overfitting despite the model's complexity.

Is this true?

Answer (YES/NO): YES